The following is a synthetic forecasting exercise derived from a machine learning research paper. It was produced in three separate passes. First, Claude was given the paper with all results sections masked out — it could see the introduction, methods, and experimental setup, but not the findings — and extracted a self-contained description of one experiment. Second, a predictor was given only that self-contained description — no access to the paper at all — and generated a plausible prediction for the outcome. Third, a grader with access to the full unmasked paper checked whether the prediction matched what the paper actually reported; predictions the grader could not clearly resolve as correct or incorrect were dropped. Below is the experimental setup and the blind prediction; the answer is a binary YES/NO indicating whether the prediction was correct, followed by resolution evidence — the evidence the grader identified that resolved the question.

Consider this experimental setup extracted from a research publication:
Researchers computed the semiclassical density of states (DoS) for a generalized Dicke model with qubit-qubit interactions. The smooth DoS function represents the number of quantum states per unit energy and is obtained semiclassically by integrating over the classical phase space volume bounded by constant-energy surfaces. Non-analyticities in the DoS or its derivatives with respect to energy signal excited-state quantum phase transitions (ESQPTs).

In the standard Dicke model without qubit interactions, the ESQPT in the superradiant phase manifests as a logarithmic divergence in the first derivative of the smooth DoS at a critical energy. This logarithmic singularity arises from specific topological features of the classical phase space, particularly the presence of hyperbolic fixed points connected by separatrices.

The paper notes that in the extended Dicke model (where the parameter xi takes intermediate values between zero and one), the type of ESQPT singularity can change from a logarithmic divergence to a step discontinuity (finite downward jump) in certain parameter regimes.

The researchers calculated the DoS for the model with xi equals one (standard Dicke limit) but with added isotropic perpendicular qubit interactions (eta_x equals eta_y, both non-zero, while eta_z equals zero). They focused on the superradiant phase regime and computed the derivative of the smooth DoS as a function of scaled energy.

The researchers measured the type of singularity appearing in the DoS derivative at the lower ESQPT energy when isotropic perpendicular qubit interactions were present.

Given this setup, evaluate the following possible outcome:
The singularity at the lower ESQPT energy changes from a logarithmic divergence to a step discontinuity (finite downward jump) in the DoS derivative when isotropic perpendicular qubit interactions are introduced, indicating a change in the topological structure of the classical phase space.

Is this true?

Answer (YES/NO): YES